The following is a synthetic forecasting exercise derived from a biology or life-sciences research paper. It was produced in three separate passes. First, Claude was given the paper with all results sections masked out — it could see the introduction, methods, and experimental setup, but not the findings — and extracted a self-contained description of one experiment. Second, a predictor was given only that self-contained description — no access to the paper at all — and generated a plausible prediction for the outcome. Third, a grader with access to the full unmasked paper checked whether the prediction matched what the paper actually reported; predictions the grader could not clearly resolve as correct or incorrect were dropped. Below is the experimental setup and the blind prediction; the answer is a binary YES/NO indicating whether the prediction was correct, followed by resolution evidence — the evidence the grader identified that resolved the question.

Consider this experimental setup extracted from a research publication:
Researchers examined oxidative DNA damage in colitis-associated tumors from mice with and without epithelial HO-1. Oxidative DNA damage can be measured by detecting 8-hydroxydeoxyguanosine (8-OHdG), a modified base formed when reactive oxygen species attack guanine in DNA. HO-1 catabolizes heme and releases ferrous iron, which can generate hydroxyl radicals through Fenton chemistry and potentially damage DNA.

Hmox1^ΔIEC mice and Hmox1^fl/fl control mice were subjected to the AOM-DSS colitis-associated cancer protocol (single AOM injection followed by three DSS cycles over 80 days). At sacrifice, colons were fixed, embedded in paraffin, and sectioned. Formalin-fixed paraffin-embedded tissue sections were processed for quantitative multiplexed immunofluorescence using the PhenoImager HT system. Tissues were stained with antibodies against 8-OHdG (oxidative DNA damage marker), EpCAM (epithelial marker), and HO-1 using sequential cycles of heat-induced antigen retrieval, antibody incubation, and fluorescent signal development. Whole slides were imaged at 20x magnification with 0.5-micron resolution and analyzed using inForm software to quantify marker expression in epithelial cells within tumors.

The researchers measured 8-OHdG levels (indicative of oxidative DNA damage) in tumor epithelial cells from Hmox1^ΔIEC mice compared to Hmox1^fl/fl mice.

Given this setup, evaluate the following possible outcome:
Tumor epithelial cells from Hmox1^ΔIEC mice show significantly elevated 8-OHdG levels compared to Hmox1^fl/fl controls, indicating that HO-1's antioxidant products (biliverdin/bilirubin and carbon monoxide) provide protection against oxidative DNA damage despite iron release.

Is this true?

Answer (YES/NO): NO